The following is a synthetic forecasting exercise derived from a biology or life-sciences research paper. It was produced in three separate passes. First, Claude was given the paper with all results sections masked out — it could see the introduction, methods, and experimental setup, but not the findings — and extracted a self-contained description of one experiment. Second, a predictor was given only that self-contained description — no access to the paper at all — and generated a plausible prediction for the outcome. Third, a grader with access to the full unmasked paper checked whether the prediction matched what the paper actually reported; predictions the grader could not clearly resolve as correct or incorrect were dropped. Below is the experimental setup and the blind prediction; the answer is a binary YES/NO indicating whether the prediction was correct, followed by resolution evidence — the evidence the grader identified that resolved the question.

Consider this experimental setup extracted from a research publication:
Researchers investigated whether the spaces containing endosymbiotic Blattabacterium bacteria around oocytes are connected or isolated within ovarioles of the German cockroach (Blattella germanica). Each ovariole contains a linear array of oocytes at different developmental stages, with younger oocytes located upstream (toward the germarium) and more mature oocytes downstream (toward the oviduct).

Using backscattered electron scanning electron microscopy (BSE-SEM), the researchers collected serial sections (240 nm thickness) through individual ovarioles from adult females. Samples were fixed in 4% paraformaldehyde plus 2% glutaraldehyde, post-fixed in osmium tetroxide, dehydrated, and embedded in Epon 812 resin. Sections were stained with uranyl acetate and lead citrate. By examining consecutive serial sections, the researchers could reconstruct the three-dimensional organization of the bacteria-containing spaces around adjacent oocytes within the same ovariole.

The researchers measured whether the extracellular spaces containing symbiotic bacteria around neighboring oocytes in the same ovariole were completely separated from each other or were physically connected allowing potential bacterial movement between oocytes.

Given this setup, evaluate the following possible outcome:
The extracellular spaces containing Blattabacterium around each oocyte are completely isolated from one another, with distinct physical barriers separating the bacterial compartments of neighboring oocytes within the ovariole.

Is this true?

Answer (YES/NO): NO